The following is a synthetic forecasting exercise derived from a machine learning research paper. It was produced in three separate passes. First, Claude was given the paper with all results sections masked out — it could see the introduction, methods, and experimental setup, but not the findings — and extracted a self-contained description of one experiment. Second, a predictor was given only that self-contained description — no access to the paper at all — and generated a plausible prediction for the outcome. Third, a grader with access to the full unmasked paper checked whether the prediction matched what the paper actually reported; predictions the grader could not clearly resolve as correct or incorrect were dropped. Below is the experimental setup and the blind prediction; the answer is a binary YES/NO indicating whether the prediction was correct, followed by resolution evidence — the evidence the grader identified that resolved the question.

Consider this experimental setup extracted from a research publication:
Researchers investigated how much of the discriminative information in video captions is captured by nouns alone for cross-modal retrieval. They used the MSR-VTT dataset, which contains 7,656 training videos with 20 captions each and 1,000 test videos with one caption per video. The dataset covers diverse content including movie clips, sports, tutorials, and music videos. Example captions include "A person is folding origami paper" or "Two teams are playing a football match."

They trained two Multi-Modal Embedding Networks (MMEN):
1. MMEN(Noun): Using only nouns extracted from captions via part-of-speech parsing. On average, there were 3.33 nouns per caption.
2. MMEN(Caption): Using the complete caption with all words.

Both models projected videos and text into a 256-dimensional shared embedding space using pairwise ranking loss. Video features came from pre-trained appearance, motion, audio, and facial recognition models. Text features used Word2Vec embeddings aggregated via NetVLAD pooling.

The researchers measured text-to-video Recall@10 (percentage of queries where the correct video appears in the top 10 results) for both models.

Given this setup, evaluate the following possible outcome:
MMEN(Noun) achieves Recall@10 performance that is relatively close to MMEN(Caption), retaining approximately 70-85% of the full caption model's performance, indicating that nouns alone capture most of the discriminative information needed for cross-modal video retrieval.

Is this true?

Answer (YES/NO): NO